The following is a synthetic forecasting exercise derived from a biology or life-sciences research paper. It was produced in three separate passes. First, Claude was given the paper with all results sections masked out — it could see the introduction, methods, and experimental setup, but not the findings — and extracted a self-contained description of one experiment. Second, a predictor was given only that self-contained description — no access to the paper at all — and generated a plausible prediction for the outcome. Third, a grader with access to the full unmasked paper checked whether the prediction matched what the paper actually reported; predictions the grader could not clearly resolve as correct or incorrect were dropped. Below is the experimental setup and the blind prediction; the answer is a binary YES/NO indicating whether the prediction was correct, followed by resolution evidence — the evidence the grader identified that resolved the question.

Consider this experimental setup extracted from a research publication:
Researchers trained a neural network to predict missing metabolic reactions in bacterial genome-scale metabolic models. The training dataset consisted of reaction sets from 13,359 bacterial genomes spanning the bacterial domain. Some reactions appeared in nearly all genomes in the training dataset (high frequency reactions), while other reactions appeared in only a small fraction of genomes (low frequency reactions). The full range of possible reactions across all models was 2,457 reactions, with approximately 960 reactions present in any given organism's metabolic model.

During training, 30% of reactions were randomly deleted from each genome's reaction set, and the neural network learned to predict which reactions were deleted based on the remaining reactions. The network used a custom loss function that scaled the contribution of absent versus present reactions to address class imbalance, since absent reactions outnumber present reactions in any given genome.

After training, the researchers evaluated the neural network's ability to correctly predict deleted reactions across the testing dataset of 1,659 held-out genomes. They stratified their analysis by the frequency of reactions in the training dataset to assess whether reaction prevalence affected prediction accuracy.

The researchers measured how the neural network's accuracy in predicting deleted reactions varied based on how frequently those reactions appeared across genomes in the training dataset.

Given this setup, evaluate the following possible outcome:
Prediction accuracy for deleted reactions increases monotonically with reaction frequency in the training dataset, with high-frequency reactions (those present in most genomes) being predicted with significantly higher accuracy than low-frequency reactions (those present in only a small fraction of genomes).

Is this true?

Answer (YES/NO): YES